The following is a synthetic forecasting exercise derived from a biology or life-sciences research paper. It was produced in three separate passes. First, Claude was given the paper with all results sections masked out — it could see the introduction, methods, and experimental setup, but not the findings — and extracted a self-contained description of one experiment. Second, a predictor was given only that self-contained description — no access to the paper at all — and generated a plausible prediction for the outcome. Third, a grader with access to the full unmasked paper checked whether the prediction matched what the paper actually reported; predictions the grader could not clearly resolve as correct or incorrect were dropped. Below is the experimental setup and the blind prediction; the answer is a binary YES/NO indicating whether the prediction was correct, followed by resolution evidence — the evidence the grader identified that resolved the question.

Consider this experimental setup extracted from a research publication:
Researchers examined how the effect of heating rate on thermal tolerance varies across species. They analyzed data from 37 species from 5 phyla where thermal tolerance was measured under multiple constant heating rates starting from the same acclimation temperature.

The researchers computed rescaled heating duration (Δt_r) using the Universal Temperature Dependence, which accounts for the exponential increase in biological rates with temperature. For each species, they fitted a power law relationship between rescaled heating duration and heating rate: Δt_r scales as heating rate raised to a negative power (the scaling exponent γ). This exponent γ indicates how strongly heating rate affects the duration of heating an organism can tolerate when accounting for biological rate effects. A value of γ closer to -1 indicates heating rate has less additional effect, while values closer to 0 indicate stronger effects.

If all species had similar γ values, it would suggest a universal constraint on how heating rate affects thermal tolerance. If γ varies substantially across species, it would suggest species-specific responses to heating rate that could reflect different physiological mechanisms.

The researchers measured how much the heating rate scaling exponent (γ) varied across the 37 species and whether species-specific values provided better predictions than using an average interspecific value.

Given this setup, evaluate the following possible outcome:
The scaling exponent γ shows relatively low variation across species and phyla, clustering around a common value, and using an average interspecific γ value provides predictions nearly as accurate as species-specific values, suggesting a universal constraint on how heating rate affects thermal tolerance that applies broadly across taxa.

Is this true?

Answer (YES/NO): NO